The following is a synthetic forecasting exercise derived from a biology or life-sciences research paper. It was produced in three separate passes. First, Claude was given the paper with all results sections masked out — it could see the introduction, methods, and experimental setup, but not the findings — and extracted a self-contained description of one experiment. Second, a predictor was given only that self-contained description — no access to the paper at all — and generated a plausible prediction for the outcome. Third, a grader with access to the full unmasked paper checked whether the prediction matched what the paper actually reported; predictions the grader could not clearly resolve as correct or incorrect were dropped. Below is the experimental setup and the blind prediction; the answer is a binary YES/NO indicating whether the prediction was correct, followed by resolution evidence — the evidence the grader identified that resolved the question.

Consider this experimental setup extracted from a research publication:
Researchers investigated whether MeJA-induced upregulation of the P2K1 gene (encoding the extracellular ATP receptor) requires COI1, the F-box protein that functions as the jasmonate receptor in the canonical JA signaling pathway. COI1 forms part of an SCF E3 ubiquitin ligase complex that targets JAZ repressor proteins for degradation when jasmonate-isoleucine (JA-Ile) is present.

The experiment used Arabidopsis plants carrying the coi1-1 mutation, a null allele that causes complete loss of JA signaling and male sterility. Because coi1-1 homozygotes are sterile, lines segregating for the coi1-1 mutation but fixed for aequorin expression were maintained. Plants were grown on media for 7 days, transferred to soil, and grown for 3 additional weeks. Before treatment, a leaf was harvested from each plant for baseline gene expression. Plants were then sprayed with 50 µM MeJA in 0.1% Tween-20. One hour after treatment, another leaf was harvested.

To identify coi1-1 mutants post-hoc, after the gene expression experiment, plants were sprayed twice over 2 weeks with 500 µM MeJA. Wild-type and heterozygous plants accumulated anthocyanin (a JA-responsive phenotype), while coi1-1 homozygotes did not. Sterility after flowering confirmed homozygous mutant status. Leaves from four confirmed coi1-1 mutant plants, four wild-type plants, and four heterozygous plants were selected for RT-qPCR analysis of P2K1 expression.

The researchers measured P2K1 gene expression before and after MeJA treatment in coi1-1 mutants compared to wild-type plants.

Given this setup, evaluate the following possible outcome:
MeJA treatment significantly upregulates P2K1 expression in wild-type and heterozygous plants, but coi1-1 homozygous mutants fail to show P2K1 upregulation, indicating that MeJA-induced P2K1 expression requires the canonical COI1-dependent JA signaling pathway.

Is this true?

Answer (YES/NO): YES